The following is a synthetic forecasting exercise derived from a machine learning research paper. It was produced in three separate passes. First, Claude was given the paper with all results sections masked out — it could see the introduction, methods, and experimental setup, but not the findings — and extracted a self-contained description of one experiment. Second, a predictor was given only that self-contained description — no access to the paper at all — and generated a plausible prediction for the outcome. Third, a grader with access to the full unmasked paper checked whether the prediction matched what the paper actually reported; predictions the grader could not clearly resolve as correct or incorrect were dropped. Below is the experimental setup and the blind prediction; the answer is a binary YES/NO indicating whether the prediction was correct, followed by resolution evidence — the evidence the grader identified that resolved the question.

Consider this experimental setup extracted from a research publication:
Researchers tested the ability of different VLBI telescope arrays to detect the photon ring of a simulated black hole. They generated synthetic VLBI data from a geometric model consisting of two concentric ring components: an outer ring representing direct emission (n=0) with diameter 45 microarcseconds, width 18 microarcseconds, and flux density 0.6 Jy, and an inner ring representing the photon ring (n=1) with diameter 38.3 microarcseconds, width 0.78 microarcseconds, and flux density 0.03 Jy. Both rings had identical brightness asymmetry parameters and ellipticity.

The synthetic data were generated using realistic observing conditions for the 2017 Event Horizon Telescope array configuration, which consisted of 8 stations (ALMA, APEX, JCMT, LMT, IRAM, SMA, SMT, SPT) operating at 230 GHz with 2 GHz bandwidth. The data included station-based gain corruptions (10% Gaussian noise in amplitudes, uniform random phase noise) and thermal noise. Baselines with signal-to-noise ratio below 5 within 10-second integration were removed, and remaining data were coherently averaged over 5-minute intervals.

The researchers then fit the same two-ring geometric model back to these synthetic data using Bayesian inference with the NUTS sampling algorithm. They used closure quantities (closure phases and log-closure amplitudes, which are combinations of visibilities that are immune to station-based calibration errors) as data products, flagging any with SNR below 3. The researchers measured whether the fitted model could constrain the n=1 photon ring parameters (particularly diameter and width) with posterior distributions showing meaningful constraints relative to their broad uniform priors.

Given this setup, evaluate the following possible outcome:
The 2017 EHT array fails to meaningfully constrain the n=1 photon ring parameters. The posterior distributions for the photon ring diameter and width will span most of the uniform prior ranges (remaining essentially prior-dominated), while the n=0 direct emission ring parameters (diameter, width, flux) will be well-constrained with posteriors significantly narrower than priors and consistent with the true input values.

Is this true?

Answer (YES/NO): NO